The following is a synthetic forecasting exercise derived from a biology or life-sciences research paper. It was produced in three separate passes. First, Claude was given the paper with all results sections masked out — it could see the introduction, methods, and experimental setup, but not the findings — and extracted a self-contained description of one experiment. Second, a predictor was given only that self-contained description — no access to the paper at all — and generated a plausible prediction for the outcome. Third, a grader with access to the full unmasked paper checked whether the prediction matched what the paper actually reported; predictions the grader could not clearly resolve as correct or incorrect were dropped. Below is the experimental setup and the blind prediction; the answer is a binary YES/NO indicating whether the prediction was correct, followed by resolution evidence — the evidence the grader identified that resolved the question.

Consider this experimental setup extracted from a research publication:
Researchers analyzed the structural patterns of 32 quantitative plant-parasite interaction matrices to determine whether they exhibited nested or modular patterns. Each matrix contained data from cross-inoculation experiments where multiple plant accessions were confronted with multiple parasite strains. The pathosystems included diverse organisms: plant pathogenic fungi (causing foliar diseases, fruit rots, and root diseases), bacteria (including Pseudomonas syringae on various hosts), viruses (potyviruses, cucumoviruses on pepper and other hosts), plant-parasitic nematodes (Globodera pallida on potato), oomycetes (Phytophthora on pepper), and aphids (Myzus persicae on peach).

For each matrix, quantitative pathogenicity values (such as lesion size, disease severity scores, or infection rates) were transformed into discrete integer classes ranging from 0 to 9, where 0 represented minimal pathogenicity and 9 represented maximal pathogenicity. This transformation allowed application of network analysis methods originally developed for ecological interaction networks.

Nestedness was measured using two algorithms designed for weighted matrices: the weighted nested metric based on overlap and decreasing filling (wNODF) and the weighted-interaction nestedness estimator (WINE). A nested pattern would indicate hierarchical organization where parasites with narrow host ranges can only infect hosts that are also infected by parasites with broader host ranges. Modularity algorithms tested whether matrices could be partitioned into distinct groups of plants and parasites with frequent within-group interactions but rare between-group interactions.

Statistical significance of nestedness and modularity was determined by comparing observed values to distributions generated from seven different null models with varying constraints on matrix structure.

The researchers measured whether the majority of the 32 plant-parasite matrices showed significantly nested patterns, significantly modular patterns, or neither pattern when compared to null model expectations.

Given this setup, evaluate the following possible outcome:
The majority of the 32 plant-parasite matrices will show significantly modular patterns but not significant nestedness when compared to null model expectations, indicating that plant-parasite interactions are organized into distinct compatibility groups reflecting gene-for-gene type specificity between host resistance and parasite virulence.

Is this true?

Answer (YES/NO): NO